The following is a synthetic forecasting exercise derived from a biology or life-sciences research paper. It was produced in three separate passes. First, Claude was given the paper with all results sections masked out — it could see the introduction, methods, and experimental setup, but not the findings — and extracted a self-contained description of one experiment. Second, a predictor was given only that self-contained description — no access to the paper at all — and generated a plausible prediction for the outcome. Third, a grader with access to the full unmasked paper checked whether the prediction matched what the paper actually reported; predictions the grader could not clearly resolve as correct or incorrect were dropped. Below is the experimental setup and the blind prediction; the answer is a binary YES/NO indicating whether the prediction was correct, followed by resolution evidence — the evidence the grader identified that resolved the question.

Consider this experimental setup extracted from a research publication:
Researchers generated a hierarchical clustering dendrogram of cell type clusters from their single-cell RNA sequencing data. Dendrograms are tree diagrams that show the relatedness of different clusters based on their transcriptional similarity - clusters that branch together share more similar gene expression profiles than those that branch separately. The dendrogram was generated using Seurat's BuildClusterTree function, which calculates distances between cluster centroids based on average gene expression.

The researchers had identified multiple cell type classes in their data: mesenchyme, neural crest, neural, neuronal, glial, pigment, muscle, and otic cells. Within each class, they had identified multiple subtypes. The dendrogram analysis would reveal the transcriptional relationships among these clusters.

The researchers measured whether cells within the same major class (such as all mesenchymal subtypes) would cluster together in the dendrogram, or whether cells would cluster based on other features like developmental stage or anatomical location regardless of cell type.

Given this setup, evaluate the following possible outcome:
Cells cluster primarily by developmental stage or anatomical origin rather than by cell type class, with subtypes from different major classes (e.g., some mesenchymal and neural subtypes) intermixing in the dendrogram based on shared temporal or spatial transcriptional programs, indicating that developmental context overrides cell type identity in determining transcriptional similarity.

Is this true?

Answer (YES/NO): NO